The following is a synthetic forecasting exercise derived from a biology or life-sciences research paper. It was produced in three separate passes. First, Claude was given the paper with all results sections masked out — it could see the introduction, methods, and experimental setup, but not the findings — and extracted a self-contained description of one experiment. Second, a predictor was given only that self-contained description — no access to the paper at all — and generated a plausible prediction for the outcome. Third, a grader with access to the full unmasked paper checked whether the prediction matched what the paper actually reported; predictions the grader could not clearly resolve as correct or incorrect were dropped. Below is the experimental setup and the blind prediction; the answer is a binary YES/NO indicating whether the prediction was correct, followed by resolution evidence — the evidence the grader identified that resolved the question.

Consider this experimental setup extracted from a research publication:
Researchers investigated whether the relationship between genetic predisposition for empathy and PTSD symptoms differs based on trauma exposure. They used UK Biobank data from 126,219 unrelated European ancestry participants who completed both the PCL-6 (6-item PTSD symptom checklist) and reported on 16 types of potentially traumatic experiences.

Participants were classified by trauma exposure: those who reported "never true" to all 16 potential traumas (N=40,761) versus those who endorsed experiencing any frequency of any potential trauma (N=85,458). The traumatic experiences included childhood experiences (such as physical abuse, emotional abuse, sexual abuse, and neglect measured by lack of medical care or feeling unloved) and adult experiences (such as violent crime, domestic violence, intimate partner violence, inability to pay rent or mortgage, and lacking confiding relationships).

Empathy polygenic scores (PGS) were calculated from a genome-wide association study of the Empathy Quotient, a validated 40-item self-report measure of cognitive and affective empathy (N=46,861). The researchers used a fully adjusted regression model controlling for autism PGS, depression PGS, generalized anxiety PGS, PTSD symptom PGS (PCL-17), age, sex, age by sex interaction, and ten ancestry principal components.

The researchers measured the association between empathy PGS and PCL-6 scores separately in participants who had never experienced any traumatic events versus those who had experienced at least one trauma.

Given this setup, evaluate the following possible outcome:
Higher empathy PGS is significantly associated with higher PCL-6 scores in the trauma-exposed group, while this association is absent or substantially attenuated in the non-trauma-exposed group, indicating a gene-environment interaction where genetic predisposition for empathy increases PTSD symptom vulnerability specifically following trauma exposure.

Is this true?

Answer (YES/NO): YES